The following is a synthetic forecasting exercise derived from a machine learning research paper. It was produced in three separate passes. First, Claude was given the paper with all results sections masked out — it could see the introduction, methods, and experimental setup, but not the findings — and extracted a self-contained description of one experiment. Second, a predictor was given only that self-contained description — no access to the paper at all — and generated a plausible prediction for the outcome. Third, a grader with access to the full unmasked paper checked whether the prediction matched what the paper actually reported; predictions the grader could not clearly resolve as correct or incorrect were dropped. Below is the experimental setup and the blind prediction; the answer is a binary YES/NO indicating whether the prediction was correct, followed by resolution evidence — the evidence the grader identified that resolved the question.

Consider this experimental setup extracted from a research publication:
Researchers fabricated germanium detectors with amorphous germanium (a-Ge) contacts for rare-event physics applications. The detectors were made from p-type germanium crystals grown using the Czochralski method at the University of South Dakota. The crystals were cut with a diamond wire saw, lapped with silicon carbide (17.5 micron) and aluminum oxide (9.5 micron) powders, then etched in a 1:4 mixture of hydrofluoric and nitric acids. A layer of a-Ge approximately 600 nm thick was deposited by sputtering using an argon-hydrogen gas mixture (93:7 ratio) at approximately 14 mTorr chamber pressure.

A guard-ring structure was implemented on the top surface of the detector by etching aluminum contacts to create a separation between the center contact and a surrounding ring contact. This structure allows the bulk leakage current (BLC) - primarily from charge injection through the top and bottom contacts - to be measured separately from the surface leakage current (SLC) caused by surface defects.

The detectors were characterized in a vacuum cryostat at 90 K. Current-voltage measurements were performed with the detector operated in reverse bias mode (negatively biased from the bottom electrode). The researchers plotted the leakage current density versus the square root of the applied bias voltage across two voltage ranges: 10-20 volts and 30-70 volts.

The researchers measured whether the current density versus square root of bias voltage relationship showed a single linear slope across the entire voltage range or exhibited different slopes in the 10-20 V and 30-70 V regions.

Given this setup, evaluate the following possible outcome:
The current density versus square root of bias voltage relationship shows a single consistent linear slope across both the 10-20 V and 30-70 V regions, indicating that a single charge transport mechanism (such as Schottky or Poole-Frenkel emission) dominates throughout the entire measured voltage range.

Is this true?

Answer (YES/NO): NO